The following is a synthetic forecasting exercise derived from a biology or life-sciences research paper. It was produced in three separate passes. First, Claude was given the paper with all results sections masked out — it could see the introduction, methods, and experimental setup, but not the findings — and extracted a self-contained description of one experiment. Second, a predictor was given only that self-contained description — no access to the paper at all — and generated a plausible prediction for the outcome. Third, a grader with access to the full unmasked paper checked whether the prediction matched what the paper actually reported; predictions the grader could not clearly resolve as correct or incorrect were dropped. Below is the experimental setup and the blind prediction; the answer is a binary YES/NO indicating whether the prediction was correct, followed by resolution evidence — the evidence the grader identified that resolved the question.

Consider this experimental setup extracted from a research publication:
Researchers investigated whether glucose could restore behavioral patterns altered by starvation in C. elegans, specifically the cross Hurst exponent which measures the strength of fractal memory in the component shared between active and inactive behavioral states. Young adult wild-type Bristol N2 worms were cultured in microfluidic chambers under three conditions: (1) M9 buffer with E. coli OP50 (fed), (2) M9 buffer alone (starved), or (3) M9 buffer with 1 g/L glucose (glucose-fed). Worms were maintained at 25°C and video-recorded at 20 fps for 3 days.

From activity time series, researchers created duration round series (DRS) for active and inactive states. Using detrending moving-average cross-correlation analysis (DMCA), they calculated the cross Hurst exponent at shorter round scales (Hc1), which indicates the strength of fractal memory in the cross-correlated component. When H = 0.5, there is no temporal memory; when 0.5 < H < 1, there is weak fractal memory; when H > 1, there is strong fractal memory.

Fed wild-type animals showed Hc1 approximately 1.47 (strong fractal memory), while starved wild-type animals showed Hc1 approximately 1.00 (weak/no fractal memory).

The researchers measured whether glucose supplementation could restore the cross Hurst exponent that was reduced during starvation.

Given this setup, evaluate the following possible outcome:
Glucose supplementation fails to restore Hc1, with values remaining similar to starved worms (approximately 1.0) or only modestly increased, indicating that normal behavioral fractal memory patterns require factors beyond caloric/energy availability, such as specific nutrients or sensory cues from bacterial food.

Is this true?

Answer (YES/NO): YES